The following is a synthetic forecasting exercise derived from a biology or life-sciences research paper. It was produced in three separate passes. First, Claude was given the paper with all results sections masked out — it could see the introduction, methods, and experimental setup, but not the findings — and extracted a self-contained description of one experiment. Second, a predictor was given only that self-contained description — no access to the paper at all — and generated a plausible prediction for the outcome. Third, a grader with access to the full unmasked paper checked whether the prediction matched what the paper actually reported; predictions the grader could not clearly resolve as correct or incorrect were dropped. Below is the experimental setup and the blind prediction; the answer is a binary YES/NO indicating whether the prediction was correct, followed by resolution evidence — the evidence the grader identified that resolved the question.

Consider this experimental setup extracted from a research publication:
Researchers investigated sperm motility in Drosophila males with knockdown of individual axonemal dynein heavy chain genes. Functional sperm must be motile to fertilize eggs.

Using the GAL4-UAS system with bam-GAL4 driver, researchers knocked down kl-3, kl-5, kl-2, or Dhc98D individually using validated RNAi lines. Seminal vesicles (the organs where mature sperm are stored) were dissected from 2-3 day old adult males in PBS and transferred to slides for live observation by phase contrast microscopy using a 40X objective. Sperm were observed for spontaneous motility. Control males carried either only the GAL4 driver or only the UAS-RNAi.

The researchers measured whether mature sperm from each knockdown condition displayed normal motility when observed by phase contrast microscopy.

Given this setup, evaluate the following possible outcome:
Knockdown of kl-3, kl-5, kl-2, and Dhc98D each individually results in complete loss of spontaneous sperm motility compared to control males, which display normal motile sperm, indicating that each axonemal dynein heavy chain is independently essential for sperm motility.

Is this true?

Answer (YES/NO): NO